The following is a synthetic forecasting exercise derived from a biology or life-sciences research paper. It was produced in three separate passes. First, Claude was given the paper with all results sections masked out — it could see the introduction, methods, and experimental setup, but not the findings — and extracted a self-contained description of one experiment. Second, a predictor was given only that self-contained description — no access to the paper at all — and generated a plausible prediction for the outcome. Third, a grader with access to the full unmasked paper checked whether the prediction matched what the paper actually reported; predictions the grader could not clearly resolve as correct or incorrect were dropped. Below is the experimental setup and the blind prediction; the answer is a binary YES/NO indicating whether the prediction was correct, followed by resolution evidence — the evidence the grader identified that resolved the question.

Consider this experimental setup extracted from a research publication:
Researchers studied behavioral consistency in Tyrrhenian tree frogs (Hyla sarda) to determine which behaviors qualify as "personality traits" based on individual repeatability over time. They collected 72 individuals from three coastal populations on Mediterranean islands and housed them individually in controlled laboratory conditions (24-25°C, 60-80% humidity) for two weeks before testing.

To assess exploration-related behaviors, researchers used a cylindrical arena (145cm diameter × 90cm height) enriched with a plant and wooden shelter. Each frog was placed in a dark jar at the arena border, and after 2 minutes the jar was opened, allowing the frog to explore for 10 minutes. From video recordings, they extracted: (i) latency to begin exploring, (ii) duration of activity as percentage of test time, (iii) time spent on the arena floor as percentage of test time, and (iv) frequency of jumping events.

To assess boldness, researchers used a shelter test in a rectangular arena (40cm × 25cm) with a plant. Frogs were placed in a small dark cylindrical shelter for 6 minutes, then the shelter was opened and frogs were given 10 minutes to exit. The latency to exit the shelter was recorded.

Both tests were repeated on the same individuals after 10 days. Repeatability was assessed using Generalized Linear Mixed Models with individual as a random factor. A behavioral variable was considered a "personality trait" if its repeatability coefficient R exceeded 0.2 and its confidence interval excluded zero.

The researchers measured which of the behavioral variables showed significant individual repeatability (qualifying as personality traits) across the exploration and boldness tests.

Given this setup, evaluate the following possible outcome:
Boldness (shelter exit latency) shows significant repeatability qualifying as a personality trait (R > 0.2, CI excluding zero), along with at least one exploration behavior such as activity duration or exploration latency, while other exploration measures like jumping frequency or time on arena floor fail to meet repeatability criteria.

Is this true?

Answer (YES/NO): NO